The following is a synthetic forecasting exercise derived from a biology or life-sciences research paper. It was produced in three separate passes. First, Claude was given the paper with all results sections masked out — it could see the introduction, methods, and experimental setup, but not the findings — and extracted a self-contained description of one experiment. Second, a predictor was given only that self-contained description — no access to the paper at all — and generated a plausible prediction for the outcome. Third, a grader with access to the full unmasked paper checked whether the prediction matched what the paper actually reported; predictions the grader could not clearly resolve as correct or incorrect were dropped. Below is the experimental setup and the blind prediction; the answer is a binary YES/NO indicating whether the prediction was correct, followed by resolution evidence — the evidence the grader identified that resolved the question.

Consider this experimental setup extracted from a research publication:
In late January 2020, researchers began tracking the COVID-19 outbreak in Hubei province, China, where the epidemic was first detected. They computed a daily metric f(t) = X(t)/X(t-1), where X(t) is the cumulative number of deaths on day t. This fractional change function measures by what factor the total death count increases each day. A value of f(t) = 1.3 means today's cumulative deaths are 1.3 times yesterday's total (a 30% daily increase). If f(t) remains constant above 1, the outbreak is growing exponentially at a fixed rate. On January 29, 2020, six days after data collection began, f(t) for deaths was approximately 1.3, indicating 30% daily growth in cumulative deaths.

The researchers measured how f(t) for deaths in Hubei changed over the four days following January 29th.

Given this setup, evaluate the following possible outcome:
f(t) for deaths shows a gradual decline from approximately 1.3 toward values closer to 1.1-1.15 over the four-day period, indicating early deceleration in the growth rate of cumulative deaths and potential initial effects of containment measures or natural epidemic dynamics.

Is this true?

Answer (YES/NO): NO